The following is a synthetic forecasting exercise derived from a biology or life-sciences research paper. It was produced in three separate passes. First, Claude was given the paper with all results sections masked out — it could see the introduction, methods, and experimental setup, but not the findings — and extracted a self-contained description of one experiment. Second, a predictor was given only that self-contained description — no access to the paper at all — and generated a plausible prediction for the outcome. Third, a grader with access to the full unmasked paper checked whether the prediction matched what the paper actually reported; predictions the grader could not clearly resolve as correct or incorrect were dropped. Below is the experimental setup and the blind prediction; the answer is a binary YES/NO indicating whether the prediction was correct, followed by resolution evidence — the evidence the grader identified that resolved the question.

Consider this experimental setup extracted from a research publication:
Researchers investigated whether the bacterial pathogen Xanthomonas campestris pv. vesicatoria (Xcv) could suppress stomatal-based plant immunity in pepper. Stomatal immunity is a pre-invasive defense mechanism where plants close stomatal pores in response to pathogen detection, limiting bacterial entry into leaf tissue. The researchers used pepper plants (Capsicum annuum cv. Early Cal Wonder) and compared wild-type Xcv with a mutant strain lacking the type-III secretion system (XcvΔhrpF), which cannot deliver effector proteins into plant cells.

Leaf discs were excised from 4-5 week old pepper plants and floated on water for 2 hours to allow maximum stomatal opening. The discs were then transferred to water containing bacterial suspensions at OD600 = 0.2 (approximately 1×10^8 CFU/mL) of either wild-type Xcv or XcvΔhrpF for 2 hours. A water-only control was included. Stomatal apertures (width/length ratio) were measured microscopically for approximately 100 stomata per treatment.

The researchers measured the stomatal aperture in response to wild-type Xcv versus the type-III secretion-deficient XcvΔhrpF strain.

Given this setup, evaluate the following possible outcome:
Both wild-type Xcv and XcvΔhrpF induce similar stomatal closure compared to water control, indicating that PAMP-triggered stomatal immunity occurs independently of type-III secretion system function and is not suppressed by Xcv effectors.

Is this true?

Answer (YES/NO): NO